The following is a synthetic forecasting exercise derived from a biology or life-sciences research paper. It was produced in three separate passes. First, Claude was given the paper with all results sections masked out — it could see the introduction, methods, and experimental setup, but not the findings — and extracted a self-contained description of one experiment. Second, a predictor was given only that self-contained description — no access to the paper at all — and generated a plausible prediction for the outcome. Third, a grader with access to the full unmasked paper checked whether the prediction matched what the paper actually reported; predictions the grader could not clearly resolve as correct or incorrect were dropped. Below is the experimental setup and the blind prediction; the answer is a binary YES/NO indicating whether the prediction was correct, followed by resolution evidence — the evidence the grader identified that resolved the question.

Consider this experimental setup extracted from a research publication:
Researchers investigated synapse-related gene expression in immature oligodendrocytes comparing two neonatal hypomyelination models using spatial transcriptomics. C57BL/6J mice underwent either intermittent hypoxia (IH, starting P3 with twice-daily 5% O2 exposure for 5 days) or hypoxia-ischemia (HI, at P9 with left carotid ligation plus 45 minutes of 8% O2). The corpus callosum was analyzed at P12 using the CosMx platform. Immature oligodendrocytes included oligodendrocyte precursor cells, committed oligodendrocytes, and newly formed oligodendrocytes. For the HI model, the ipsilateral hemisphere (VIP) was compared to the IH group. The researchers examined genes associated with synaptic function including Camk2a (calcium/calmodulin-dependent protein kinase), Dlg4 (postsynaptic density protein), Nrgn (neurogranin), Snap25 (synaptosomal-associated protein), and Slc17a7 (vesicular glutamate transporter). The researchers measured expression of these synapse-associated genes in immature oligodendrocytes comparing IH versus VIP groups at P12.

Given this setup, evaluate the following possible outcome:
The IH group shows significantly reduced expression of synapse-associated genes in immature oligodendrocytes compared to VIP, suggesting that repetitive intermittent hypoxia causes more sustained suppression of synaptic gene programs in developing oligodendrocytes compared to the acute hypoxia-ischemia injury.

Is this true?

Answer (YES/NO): NO